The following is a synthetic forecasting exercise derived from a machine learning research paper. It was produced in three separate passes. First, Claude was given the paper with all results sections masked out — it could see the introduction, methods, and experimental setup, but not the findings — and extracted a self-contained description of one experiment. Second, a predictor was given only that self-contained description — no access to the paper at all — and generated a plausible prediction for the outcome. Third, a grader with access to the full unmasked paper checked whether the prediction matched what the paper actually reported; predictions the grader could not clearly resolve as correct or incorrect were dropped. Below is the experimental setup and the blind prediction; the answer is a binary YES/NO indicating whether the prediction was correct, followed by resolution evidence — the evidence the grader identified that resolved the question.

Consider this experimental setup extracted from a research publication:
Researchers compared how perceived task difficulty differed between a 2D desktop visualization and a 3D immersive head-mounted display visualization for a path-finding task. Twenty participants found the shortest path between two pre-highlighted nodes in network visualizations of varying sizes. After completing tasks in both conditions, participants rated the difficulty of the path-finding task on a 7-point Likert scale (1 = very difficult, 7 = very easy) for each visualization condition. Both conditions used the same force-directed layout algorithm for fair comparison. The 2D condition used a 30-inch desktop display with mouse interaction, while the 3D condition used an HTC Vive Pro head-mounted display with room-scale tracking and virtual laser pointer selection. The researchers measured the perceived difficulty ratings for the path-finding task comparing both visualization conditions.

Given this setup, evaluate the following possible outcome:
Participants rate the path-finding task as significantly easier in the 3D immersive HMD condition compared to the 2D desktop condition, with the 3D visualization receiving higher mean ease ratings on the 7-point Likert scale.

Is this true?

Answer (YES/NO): YES